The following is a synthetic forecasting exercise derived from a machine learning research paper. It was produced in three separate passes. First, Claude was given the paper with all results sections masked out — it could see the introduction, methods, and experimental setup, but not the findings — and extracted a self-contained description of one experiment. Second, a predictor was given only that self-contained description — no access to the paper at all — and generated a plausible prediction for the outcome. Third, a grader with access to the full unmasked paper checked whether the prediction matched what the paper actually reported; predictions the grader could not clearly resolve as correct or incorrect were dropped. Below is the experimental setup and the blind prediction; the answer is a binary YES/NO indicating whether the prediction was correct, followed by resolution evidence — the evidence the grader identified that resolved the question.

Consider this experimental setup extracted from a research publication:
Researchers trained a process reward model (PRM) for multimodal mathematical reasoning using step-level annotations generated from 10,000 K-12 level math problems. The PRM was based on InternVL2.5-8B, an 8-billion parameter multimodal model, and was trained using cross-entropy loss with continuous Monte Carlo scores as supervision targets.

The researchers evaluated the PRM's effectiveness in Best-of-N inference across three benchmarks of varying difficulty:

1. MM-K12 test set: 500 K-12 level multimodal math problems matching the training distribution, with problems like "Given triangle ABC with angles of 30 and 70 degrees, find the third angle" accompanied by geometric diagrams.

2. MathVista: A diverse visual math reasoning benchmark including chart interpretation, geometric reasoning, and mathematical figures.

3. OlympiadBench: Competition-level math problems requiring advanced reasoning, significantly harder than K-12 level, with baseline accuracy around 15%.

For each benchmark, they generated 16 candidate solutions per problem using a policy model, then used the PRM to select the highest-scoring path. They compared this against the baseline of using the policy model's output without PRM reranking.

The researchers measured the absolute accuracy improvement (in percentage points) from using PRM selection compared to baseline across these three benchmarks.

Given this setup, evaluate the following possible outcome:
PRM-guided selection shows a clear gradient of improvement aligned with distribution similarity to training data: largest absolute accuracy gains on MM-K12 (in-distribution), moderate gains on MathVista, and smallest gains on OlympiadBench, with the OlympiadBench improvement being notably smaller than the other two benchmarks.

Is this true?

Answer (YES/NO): NO